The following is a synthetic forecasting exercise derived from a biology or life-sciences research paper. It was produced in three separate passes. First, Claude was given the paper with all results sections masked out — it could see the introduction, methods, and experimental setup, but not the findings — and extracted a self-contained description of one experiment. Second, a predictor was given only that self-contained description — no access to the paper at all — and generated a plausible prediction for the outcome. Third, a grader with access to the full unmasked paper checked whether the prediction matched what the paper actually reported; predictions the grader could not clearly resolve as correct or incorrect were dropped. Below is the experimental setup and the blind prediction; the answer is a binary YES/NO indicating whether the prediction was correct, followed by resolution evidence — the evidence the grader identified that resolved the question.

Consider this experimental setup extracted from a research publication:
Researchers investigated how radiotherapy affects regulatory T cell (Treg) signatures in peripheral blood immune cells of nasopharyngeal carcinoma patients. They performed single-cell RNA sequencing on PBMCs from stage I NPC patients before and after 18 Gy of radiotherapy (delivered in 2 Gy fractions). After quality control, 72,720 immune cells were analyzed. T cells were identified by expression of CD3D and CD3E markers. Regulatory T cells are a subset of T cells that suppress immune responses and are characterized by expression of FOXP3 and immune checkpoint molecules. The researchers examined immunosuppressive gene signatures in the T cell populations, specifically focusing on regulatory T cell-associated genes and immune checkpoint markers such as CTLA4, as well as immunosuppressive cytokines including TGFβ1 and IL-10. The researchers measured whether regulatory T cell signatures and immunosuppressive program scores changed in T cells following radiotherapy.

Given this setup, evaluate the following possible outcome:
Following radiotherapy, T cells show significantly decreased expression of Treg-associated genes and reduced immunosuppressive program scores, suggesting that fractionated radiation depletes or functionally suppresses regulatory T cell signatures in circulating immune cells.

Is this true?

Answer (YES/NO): NO